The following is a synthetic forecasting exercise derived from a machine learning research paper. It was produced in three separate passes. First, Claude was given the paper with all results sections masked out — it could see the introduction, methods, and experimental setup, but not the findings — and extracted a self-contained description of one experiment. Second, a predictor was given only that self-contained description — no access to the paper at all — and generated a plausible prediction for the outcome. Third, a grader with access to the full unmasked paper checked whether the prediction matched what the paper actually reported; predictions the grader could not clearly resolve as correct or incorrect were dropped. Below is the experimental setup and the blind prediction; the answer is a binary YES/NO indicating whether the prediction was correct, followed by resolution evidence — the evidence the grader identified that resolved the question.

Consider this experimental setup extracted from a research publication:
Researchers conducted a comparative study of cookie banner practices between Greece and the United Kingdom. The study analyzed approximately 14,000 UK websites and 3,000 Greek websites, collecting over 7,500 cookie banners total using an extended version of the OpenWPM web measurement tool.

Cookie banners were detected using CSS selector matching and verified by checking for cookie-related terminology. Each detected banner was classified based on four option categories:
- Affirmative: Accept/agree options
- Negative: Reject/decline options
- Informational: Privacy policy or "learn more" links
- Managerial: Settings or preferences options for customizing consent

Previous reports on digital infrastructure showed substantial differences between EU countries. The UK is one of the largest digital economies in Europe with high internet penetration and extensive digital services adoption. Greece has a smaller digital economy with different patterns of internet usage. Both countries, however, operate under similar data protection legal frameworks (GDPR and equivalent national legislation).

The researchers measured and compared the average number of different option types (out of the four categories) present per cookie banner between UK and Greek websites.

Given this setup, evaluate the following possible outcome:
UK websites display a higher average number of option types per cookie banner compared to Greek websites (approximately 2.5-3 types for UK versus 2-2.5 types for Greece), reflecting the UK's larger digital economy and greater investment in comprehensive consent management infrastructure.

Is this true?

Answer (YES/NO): NO